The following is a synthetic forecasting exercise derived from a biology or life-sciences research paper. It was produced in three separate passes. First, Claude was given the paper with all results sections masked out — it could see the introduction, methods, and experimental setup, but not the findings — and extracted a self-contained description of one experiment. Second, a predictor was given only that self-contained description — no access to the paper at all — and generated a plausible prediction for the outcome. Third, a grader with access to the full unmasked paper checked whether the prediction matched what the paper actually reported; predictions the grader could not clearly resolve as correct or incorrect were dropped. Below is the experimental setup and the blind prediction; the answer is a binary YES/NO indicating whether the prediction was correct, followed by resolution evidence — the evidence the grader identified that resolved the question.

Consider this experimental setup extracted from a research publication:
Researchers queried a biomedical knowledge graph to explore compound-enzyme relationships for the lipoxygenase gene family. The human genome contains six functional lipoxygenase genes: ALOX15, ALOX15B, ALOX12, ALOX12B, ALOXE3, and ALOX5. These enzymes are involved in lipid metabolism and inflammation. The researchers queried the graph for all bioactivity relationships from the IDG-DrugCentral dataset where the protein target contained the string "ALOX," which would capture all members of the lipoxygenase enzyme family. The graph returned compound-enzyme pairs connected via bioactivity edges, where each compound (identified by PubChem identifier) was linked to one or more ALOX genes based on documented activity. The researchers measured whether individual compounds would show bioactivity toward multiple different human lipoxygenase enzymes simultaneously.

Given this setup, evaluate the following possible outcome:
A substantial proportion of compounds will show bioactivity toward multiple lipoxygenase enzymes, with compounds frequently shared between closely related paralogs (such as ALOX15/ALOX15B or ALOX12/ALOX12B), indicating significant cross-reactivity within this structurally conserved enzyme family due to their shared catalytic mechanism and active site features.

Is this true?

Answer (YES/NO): NO